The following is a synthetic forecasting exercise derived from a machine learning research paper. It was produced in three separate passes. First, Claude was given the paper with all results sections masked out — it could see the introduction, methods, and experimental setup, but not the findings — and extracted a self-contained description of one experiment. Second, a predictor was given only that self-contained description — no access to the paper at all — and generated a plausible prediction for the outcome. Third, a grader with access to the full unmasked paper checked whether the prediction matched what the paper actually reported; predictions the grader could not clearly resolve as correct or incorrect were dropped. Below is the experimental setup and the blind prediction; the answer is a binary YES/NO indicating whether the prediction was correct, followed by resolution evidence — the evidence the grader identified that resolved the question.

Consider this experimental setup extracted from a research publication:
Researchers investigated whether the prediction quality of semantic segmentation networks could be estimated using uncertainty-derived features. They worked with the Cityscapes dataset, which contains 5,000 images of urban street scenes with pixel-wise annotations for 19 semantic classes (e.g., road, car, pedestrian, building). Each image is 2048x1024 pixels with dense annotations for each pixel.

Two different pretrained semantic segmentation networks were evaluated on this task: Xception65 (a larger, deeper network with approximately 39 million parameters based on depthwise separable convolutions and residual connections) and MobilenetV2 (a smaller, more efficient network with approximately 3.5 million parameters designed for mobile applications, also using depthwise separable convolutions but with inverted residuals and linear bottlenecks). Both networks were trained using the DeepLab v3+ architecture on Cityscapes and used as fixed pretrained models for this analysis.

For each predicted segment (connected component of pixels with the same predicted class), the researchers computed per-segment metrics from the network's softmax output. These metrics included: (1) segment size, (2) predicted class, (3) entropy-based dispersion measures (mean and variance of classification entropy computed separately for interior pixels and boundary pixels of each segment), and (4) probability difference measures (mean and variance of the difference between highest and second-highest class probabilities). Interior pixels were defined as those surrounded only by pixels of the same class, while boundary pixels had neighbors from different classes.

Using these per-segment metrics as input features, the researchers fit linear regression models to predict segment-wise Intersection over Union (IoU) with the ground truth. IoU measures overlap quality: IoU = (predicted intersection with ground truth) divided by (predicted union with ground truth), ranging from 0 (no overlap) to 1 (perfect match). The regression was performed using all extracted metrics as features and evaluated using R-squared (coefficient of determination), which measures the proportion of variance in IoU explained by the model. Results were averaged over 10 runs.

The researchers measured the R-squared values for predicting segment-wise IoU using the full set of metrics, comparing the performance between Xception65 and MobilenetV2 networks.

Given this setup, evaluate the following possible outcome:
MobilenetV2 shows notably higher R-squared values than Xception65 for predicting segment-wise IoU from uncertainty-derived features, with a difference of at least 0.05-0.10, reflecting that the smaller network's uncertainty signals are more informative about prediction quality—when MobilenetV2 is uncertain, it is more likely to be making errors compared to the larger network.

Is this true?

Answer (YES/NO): YES